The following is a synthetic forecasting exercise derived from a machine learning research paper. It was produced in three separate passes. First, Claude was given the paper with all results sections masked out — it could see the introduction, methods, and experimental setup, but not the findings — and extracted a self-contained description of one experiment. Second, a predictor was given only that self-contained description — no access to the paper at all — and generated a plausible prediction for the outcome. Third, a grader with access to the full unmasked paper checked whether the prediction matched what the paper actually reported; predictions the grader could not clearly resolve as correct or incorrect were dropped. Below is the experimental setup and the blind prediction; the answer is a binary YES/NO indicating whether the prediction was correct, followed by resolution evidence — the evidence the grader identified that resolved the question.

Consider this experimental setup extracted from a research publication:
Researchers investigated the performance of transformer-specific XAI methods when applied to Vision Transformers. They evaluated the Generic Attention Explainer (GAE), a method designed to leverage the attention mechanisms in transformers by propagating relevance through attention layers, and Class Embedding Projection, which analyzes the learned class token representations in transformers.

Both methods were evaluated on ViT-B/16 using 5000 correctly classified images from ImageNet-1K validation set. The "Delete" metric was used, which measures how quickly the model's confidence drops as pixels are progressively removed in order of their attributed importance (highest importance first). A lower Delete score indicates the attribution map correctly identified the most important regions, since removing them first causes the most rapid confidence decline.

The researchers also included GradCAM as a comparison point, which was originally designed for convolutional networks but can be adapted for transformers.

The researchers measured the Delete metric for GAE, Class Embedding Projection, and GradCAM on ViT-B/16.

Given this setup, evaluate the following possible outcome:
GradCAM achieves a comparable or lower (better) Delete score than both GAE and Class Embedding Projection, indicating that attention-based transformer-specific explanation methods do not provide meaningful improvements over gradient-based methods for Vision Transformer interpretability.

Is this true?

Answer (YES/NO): NO